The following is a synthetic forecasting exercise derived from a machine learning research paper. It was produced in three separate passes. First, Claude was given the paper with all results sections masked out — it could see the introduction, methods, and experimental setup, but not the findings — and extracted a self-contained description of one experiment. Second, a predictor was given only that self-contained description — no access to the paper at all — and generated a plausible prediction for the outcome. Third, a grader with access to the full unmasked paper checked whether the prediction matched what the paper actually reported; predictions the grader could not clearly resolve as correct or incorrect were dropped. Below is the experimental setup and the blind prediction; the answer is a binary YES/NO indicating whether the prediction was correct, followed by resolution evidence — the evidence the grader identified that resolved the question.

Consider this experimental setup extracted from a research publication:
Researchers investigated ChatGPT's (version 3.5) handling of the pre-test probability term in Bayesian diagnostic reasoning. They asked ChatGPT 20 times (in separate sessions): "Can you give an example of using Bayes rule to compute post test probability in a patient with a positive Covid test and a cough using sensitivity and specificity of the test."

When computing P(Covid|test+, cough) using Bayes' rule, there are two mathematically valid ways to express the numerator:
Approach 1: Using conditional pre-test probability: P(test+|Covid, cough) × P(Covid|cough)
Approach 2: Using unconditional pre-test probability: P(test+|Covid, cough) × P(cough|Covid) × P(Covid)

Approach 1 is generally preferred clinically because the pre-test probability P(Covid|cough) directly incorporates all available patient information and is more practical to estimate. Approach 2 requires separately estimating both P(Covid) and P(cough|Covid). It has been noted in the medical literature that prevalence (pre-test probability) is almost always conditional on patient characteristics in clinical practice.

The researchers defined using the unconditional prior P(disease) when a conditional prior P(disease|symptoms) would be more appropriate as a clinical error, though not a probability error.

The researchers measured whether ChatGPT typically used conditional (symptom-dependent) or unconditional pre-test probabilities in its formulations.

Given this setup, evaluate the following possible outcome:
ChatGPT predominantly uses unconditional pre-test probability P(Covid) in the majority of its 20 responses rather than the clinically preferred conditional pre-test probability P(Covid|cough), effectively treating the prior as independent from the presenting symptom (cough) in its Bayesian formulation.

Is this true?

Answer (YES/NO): YES